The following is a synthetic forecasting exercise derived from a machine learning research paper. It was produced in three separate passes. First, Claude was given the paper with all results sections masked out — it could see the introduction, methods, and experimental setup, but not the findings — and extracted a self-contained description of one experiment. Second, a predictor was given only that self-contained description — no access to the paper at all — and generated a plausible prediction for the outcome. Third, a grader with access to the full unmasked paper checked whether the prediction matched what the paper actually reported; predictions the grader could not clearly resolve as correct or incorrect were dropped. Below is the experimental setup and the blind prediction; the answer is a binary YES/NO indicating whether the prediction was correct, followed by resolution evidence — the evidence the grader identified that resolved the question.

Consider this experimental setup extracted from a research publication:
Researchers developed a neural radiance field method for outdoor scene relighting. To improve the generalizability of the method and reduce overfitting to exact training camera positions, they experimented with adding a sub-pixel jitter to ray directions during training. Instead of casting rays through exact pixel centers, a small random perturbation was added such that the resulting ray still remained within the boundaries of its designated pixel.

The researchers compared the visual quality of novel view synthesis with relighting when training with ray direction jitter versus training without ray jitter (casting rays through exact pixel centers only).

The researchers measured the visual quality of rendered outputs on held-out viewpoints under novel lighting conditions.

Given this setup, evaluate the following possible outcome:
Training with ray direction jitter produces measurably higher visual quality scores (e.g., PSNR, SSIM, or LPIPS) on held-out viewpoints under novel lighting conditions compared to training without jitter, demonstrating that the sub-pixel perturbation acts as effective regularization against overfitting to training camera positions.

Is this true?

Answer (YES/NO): YES